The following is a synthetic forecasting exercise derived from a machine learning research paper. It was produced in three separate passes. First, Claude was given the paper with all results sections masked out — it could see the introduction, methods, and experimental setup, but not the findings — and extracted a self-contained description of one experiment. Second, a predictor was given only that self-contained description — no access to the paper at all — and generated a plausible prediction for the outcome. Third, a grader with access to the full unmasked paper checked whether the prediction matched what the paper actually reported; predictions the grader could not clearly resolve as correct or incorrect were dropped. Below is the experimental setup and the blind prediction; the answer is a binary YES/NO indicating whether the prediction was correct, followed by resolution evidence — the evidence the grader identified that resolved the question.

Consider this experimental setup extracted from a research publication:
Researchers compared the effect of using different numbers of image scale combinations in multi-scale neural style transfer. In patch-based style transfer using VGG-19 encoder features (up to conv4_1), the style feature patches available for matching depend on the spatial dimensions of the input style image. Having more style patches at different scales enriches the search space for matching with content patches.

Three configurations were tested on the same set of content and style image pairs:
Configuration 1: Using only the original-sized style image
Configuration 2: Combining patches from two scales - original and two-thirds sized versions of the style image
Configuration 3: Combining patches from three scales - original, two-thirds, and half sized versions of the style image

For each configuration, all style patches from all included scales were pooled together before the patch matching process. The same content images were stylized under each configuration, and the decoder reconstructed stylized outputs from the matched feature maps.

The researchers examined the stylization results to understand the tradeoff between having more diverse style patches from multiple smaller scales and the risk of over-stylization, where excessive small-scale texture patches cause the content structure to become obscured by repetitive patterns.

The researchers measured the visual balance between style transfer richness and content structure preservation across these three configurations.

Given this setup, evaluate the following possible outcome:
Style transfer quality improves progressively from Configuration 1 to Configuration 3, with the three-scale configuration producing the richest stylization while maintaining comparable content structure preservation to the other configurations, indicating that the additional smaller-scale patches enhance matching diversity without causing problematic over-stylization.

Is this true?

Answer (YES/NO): NO